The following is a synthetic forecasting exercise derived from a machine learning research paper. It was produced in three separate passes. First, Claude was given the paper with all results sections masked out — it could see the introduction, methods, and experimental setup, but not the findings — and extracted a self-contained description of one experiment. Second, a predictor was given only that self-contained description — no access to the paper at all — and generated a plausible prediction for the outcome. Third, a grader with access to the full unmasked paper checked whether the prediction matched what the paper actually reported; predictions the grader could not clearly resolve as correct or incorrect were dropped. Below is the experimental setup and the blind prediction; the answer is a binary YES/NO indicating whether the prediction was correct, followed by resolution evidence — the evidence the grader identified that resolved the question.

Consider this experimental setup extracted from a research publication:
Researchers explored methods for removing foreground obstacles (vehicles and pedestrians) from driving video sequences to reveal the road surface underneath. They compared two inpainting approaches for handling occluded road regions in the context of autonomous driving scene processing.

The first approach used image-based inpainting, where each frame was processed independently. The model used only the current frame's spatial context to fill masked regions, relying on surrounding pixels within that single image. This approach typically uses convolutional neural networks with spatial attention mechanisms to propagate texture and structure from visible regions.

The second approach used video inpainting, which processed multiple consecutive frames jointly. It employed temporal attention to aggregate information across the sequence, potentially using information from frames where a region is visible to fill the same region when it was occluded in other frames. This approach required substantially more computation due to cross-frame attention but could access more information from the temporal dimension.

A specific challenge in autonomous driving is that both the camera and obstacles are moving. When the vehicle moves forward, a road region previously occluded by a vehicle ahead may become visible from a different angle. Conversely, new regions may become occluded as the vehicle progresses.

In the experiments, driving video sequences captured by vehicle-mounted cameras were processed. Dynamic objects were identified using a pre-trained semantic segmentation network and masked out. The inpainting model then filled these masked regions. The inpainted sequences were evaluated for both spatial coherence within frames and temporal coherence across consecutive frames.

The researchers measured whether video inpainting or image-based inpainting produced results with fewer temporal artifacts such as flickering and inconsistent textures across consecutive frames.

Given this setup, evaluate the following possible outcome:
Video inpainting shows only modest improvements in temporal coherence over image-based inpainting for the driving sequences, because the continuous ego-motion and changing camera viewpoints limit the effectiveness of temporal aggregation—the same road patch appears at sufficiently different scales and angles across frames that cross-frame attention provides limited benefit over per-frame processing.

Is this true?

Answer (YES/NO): NO